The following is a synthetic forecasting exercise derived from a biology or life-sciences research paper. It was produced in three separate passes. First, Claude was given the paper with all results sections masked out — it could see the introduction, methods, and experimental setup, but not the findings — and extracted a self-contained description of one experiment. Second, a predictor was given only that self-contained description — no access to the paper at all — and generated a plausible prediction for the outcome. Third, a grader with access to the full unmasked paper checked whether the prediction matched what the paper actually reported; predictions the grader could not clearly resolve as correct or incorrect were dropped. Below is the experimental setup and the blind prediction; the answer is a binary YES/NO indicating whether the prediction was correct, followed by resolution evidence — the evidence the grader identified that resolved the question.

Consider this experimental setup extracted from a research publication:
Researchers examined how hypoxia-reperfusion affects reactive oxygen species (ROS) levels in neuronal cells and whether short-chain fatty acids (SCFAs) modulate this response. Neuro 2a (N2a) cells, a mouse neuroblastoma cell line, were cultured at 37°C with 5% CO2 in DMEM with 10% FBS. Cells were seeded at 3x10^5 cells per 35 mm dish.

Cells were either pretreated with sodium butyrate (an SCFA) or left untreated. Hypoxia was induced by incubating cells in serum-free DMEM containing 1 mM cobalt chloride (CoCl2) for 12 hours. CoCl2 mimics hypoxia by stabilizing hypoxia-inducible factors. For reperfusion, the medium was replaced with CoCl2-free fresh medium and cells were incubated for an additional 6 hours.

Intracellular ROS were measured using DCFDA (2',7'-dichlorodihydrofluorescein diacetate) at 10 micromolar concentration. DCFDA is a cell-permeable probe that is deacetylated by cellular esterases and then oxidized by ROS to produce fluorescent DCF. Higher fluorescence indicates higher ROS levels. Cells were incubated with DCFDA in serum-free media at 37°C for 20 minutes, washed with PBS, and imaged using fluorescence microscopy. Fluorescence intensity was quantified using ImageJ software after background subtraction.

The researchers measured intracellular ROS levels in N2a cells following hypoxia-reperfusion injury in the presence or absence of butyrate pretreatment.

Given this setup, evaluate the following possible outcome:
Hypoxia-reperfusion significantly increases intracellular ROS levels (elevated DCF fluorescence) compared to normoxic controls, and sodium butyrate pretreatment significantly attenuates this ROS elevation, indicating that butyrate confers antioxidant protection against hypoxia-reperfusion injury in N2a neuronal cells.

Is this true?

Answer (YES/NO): YES